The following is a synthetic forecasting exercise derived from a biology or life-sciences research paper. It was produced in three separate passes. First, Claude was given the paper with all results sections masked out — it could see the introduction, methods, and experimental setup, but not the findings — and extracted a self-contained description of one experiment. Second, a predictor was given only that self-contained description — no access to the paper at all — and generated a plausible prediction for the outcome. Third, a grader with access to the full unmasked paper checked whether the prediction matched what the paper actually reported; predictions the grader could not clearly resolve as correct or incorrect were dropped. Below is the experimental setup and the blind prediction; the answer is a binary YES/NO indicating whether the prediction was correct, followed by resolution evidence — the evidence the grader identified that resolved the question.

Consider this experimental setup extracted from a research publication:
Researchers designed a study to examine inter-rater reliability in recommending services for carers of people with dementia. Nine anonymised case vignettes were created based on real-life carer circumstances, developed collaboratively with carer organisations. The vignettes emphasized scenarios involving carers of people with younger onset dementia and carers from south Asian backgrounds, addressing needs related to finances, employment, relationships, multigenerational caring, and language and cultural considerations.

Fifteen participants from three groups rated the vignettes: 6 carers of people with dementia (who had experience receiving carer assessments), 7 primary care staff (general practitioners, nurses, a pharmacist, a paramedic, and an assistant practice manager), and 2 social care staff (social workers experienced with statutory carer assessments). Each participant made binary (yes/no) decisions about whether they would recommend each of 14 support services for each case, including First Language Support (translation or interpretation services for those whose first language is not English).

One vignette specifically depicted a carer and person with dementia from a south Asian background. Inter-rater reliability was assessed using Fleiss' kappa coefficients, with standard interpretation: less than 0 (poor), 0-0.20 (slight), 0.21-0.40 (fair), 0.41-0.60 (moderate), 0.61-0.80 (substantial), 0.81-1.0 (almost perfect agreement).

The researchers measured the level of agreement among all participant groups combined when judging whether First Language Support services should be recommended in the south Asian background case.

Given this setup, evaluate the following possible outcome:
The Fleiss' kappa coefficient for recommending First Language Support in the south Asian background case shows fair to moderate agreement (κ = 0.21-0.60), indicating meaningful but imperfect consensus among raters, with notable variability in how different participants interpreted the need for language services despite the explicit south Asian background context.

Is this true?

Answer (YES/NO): YES